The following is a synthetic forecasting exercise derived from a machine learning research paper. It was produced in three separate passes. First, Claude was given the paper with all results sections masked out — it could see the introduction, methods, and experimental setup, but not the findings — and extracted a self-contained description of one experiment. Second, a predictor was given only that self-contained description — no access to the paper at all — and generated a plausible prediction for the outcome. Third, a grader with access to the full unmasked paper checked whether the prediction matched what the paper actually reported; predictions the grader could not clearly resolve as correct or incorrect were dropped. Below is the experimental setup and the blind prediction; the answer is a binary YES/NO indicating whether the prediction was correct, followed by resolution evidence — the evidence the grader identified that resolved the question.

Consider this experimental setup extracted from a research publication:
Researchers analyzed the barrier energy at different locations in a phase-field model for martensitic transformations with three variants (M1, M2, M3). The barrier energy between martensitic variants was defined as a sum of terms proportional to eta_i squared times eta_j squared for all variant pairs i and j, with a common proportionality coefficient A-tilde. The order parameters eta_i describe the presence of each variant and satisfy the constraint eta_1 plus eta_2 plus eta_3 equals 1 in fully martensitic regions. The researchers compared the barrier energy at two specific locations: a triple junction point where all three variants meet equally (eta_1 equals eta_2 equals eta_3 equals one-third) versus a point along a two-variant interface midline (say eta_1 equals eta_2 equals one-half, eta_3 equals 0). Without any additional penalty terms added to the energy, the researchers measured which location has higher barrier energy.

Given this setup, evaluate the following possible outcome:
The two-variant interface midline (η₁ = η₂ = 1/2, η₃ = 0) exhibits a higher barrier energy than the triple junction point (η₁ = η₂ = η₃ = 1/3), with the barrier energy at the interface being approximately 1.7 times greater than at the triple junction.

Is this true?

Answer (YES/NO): YES